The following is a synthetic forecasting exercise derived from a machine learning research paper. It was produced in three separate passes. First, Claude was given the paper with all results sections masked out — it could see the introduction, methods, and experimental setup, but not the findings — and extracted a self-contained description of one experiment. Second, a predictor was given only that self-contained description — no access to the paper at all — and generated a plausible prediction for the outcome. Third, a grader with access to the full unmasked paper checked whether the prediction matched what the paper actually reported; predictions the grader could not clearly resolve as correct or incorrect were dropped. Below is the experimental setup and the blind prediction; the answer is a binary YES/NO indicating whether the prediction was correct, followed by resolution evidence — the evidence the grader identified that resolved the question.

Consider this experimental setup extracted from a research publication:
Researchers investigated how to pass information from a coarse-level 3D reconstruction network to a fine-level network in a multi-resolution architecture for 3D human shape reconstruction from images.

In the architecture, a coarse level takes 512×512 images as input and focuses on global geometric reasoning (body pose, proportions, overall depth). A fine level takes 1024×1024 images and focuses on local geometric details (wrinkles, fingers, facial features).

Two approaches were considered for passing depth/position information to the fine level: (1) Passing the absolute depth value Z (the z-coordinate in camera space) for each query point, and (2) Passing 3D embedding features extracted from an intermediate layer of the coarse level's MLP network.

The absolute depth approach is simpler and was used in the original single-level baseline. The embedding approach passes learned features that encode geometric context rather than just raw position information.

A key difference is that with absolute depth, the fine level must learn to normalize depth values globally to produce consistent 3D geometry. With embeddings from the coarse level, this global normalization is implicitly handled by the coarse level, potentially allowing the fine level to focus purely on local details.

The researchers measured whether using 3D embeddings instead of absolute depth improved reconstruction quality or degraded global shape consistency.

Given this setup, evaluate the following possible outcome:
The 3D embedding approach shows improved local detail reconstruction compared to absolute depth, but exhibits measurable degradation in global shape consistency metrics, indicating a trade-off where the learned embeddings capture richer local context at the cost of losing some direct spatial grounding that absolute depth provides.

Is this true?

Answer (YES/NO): NO